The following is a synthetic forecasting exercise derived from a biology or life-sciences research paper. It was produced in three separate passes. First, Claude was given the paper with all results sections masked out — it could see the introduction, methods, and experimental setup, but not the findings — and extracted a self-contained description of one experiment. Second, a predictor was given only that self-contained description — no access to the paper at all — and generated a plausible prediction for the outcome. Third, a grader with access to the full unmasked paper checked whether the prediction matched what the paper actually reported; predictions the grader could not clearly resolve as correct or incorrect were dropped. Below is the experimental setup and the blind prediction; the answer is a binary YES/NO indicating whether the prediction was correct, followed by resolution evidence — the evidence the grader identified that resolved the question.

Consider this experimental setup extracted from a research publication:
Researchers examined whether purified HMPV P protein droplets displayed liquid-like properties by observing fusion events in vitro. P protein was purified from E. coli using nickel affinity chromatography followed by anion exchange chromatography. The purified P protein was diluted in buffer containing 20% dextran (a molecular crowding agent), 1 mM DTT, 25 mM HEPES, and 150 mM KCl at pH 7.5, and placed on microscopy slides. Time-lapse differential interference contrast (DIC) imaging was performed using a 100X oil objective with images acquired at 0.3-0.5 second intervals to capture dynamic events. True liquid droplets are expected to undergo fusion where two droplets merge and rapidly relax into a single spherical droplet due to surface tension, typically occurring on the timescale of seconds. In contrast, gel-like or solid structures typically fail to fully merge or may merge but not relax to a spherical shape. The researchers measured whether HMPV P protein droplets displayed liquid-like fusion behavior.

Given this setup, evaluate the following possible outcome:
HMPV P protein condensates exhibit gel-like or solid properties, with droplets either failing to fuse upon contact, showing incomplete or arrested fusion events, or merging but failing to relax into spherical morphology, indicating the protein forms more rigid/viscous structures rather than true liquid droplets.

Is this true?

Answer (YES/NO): NO